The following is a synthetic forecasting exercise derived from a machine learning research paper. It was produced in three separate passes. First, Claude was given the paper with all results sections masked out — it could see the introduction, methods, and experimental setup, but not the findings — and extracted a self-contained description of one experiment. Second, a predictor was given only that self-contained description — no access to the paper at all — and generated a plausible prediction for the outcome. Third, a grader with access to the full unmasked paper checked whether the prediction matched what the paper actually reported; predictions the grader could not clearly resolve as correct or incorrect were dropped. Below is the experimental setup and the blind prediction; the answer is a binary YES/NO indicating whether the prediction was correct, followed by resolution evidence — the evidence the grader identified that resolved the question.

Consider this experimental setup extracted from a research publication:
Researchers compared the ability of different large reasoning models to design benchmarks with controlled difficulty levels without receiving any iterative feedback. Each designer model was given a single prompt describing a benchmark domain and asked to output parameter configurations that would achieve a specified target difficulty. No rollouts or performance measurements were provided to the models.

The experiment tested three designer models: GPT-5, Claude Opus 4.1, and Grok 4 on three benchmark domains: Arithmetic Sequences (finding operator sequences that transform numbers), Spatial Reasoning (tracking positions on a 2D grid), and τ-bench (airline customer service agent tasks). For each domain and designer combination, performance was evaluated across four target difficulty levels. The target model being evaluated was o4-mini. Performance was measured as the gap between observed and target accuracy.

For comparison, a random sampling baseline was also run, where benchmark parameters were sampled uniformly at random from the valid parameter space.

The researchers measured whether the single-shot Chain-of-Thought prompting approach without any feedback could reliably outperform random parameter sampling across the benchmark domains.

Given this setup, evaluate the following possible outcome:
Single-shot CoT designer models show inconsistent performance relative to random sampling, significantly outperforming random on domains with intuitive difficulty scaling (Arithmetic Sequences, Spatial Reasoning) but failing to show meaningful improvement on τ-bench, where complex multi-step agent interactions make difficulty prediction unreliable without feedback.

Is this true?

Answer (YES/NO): NO